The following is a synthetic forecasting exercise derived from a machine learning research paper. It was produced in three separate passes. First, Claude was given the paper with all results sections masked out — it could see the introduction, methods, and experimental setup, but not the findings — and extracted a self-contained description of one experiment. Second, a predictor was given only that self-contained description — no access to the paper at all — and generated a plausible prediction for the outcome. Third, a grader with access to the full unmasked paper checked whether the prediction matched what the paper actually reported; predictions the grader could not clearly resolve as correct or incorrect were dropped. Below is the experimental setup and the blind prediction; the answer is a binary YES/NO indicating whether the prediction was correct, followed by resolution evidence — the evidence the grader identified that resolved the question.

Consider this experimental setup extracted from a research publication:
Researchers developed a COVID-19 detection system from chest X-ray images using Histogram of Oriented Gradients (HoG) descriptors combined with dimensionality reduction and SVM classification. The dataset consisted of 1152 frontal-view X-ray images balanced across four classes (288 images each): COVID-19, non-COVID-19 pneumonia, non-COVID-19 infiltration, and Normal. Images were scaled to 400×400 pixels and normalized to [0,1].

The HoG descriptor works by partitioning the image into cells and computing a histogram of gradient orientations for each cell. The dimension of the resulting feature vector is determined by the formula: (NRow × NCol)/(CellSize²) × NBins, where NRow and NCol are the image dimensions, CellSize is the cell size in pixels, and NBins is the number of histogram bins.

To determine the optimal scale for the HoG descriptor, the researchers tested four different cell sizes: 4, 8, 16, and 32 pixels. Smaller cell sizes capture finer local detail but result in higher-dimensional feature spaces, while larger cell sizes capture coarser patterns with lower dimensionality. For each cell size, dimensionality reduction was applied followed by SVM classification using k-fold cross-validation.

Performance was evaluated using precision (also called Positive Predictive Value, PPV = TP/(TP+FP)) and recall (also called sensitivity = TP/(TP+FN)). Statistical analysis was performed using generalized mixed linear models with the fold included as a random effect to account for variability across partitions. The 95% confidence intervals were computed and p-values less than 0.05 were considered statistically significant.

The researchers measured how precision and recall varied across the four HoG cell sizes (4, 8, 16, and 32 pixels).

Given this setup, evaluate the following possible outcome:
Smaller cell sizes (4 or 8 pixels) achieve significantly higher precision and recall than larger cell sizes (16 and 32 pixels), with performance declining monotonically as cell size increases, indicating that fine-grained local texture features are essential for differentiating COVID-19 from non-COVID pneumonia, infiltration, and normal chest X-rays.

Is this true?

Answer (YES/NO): NO